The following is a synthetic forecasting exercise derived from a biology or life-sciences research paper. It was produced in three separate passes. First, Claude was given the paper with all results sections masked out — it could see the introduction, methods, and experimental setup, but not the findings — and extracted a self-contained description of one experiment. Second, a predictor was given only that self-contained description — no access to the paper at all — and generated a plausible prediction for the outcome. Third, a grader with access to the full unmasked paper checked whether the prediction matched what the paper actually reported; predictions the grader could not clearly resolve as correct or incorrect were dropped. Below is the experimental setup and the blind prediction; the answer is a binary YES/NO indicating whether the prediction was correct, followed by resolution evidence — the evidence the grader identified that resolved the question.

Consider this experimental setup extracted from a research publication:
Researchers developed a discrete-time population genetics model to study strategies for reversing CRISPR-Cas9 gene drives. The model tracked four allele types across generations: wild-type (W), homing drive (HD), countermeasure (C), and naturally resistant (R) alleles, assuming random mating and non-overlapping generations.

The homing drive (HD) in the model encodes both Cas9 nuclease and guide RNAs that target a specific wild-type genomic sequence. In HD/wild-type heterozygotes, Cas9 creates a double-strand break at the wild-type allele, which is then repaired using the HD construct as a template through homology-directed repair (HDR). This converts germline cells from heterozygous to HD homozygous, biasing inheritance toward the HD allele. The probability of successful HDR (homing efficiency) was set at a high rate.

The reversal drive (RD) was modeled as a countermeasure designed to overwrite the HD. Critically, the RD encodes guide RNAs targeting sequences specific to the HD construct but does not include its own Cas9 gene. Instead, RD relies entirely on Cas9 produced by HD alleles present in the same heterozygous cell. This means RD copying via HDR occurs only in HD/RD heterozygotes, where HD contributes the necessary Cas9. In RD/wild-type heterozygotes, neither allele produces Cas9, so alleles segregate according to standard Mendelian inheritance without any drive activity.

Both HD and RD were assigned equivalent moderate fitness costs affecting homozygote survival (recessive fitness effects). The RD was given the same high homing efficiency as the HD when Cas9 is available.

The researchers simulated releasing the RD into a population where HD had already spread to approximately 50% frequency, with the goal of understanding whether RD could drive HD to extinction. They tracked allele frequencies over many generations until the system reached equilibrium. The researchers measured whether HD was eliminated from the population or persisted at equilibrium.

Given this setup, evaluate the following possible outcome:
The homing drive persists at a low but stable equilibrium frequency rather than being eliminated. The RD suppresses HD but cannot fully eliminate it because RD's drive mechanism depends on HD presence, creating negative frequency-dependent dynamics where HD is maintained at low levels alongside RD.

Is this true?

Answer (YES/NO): YES